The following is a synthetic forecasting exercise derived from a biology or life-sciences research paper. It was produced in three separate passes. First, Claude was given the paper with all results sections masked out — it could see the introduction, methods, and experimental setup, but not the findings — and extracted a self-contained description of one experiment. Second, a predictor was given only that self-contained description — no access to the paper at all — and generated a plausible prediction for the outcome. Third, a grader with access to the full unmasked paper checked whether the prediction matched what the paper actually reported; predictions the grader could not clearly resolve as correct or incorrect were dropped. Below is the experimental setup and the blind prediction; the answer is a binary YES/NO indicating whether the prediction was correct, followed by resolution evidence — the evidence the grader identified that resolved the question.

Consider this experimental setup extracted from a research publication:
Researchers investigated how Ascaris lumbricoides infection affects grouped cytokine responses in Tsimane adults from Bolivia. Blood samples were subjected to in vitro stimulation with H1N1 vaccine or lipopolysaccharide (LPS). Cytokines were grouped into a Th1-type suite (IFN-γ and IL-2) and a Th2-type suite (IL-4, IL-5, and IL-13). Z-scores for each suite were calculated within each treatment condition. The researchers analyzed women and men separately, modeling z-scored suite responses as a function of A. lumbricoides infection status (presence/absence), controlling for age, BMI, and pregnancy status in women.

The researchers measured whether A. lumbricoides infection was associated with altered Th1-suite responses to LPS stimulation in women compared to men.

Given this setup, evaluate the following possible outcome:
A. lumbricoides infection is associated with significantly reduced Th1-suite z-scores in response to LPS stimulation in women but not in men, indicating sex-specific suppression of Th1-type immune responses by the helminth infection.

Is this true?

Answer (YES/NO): YES